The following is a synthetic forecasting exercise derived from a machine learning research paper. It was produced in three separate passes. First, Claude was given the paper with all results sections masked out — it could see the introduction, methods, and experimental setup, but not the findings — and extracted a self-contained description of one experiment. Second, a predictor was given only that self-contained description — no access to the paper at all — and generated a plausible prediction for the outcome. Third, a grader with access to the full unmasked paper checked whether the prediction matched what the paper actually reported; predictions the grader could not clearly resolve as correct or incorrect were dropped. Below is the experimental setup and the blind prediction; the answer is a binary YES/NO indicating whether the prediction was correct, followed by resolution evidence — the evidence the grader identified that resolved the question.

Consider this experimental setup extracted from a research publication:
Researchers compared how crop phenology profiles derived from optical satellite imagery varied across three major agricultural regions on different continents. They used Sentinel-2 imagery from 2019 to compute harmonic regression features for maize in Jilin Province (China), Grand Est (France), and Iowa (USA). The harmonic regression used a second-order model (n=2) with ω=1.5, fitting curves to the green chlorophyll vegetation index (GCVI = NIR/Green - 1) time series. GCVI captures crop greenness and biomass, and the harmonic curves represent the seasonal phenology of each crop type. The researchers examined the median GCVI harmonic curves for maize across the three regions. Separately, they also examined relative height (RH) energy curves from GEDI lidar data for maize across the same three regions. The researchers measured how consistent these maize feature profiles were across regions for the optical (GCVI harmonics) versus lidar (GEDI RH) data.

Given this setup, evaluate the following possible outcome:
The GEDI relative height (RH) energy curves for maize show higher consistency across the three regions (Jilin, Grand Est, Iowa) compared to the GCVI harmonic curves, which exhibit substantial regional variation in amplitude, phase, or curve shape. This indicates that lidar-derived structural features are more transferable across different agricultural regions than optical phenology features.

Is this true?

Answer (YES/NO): YES